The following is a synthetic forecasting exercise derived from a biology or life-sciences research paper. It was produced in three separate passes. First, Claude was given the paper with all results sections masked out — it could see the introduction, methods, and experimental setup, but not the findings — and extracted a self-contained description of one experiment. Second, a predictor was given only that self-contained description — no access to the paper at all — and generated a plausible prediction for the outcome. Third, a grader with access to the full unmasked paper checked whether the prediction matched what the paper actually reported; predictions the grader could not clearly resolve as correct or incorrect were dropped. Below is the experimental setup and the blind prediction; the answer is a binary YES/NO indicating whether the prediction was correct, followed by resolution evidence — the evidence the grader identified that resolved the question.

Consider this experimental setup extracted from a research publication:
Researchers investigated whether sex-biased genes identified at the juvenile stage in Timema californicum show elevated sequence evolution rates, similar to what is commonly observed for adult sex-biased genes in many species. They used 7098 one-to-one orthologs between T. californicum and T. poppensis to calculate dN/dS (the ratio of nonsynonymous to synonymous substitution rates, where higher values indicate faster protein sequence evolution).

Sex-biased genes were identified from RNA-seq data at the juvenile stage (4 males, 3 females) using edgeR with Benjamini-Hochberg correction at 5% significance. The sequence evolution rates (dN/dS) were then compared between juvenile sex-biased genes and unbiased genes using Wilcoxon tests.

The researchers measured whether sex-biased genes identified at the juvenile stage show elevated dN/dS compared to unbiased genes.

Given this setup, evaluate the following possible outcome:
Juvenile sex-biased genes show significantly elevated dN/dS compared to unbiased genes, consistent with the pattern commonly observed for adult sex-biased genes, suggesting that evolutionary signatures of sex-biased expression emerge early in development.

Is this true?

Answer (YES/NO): NO